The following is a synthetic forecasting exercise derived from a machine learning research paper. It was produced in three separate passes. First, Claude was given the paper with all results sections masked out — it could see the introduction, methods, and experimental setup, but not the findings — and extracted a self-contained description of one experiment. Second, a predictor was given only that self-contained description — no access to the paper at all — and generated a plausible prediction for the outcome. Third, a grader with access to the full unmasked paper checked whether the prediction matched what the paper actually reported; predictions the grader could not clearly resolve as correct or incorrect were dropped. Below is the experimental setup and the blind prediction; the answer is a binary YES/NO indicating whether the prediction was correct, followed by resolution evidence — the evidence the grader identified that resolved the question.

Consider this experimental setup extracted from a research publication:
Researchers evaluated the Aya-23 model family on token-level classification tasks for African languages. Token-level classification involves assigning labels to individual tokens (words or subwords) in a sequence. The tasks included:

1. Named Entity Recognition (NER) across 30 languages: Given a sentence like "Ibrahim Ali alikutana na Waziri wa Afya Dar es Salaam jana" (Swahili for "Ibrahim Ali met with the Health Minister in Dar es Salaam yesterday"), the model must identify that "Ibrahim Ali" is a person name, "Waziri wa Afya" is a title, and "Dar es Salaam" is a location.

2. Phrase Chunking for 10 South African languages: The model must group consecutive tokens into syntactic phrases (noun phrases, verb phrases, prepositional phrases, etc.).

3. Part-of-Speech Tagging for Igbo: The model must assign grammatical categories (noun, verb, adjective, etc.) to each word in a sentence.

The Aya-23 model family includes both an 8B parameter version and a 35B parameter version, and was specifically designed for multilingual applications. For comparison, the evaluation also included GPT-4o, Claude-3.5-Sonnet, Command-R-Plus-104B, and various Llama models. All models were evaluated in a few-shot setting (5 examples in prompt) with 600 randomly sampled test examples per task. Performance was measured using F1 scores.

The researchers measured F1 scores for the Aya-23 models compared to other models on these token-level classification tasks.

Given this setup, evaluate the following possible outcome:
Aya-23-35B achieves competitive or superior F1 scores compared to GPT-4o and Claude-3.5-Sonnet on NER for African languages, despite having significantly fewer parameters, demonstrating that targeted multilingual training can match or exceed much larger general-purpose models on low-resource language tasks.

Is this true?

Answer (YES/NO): NO